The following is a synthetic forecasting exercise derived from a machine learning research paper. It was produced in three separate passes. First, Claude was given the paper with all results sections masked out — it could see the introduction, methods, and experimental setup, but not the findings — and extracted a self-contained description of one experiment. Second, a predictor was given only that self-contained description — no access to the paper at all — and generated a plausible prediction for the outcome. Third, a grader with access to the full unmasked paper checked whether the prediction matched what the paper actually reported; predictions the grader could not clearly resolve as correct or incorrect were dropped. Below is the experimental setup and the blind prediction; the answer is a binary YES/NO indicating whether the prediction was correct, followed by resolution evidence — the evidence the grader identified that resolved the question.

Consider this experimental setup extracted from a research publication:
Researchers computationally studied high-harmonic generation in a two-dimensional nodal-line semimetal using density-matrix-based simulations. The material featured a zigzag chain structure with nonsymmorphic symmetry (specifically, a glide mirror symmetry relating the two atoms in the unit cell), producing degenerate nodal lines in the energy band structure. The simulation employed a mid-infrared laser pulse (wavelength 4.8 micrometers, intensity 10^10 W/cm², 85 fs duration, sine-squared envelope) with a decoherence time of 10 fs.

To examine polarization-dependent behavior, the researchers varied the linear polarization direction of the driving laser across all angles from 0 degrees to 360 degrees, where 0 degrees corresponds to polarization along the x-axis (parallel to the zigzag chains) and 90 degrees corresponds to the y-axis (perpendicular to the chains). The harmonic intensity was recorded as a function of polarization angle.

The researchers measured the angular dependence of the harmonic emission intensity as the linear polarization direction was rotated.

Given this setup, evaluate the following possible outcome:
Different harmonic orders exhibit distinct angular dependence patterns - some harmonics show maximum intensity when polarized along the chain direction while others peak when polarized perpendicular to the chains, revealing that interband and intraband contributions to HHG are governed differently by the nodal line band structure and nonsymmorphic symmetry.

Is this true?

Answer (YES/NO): NO